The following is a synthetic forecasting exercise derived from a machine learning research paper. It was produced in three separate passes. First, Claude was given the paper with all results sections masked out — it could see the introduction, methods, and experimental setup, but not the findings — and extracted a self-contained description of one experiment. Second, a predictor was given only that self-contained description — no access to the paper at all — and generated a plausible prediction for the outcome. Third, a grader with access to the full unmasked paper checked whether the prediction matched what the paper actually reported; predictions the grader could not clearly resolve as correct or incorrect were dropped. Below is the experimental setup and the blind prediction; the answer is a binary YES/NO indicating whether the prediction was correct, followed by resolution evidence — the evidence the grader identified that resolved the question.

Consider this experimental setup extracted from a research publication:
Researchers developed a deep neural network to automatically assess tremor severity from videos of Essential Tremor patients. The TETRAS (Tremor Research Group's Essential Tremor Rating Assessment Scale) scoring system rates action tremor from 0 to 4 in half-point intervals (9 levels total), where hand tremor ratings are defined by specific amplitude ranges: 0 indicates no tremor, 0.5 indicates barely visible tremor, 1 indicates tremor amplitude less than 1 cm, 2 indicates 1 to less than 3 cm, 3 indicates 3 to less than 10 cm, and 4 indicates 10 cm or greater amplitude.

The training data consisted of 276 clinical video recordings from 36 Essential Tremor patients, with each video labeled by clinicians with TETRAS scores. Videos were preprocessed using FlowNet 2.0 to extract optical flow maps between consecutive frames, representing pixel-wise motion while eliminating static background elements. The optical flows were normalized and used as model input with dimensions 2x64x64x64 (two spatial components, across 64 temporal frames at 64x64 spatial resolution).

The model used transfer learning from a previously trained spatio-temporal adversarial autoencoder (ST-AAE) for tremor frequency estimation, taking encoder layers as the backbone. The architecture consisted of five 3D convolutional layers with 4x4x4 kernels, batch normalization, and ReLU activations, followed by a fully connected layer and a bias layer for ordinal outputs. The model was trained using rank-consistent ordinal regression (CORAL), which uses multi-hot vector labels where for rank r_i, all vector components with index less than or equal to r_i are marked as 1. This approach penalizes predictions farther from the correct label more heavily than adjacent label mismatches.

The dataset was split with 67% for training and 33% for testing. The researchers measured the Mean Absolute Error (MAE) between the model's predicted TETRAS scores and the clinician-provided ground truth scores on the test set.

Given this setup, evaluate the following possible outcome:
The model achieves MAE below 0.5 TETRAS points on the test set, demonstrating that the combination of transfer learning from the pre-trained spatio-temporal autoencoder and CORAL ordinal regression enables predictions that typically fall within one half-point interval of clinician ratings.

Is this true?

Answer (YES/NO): YES